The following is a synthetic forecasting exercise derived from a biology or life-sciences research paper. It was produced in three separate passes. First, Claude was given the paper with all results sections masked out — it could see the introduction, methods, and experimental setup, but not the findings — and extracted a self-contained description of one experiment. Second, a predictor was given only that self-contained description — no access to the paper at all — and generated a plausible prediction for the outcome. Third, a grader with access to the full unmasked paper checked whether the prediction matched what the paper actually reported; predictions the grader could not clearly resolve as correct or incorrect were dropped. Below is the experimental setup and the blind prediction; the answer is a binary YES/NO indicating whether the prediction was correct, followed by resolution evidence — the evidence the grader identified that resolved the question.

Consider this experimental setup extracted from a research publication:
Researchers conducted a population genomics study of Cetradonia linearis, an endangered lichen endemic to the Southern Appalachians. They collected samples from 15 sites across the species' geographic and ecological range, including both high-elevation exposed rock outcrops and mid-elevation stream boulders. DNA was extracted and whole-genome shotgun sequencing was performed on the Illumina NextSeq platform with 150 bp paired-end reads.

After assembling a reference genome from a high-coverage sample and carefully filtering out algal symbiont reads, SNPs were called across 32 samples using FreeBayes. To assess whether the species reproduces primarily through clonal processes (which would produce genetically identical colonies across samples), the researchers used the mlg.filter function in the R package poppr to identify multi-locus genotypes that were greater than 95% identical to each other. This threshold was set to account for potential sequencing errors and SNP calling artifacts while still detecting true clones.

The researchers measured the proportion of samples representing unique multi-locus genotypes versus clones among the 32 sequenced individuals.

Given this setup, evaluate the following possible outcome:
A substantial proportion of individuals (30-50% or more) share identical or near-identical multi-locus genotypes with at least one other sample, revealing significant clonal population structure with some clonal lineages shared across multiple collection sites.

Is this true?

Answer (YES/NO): NO